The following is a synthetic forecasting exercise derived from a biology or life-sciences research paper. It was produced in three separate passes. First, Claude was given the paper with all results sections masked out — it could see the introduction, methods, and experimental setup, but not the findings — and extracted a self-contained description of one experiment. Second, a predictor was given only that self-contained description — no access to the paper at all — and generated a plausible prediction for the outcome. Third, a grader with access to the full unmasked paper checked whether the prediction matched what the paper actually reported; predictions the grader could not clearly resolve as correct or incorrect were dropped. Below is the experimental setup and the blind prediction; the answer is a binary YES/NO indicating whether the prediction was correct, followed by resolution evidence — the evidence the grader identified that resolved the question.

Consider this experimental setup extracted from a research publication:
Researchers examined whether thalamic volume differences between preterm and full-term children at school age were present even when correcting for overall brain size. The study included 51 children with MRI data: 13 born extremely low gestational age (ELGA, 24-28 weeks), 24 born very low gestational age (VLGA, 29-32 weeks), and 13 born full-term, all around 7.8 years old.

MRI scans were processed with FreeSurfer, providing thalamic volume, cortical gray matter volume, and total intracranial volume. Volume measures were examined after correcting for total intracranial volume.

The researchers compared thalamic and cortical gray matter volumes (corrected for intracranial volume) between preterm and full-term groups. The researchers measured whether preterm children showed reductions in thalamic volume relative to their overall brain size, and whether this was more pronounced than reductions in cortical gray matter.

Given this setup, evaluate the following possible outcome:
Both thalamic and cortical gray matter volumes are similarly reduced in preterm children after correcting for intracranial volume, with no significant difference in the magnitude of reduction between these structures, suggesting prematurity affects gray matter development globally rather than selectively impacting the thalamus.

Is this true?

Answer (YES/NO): NO